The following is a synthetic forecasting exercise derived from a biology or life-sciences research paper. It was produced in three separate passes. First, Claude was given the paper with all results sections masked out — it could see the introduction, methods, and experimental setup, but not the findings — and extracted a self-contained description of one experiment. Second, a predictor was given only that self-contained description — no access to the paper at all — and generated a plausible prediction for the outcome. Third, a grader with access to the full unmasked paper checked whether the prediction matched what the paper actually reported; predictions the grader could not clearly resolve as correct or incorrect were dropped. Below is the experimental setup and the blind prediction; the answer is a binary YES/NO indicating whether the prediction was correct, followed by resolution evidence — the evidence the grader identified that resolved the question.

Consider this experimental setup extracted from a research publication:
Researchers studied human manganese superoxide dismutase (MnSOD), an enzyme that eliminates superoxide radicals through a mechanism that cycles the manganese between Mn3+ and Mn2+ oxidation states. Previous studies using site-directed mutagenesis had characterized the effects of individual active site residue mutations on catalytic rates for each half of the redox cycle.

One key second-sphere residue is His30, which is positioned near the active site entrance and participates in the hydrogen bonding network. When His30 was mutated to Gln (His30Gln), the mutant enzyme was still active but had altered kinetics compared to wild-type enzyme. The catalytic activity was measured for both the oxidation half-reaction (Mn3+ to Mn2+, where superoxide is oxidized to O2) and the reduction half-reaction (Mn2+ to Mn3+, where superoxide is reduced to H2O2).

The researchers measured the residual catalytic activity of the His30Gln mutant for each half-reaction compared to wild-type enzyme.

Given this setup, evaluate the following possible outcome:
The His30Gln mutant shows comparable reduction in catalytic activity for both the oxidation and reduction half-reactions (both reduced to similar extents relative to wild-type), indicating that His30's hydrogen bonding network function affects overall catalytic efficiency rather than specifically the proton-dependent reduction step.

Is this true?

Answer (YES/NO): NO